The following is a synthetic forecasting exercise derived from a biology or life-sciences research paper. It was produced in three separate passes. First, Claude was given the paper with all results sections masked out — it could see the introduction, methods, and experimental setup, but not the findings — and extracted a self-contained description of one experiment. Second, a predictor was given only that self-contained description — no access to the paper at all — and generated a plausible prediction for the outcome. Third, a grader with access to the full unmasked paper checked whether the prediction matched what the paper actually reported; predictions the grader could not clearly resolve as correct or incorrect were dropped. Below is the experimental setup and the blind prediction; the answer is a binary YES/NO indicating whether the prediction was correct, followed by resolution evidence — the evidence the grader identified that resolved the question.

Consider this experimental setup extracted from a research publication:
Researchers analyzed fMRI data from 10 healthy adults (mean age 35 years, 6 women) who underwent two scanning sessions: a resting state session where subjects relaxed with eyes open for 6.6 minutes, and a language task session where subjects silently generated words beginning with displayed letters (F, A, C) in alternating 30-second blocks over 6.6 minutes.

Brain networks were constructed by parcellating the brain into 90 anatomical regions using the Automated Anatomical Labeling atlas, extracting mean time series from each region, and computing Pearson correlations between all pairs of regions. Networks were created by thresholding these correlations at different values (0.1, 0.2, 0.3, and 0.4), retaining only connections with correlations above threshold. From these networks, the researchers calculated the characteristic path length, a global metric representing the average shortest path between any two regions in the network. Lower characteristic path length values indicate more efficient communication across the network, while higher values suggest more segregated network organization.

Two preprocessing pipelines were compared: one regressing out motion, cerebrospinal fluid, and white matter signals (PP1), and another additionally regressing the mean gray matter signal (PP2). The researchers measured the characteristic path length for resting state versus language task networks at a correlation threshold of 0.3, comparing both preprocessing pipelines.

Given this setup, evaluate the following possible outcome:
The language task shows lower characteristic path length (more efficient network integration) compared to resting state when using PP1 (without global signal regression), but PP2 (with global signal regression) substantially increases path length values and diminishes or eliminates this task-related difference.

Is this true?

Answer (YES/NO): NO